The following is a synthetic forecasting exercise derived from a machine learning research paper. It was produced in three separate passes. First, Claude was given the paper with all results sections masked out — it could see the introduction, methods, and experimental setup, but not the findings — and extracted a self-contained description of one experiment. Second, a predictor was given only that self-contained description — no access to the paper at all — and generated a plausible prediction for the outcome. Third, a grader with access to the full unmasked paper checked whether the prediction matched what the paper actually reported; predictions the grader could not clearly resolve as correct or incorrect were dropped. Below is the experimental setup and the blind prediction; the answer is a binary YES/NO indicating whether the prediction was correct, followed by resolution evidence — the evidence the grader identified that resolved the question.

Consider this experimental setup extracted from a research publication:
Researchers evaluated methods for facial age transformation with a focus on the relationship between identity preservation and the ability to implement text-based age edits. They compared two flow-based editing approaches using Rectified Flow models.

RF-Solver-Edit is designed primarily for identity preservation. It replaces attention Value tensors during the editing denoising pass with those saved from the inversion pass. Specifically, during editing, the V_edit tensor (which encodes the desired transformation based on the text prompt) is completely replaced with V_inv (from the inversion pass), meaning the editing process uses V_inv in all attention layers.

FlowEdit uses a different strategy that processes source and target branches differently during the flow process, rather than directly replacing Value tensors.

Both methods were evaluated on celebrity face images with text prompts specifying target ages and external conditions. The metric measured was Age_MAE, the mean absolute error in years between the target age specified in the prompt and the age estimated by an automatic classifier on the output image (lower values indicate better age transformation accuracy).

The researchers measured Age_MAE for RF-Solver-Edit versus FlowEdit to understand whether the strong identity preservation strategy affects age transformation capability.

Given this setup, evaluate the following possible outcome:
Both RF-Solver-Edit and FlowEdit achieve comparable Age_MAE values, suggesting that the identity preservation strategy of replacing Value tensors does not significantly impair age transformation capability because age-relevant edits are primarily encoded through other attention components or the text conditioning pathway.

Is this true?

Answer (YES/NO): NO